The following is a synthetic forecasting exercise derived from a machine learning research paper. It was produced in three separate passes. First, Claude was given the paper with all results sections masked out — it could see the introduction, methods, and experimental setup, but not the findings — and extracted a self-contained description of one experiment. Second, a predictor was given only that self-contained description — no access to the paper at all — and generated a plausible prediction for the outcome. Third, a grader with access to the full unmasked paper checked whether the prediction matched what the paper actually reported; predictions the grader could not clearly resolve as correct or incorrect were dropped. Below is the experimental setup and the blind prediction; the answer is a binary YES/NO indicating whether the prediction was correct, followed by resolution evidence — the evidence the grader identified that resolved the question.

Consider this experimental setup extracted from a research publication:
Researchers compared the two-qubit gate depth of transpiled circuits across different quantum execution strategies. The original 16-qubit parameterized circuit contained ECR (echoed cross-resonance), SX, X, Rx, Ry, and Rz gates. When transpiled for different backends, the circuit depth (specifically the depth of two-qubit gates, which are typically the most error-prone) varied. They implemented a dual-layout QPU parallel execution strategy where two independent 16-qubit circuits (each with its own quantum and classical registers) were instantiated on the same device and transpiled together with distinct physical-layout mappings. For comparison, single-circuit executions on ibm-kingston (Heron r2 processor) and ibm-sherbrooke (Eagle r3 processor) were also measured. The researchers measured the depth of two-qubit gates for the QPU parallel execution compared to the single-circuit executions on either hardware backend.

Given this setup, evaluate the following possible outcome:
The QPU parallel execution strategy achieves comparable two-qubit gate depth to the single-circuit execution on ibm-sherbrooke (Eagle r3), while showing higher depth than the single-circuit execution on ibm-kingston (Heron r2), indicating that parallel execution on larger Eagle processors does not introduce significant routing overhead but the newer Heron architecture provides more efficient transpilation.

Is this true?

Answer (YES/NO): NO